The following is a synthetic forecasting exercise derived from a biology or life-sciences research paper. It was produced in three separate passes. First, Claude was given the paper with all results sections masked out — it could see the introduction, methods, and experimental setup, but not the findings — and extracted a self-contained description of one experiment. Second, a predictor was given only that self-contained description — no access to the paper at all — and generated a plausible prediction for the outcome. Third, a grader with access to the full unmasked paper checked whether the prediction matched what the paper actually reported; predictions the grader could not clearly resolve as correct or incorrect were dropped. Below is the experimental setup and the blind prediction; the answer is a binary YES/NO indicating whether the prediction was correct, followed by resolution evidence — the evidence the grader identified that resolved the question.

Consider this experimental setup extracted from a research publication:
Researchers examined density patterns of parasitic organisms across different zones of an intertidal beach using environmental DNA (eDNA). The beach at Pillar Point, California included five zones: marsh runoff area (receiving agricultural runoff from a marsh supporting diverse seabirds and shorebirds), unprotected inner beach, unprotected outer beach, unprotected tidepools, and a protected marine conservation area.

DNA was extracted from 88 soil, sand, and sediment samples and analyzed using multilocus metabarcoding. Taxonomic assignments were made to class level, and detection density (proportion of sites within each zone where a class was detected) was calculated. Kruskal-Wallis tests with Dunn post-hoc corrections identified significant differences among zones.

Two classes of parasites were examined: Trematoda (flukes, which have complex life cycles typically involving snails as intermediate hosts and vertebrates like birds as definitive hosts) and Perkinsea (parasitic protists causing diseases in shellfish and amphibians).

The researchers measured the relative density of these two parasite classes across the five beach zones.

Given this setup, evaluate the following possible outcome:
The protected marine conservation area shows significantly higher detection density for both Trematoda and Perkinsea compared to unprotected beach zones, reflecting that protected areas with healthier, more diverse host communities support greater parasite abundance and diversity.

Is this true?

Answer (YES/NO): NO